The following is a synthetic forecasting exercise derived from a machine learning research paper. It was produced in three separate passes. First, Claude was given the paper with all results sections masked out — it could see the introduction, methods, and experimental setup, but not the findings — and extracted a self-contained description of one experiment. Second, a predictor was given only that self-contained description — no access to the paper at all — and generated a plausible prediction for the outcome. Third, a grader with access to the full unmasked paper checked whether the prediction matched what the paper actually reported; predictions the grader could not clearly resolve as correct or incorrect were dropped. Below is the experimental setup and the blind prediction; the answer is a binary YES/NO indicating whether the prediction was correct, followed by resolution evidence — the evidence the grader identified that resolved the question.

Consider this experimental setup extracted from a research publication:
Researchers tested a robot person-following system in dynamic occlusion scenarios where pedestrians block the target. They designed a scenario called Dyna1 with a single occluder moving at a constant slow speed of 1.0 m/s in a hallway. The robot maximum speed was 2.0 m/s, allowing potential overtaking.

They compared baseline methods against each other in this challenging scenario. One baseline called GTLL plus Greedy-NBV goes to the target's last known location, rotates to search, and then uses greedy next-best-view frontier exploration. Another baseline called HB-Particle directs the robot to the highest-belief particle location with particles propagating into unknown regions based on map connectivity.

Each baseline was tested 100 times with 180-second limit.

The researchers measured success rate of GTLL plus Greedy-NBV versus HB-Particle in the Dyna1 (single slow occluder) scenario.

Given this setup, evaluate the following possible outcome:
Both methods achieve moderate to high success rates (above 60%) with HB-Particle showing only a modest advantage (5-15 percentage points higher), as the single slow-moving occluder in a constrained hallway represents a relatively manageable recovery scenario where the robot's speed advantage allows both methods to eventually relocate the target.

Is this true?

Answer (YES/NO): NO